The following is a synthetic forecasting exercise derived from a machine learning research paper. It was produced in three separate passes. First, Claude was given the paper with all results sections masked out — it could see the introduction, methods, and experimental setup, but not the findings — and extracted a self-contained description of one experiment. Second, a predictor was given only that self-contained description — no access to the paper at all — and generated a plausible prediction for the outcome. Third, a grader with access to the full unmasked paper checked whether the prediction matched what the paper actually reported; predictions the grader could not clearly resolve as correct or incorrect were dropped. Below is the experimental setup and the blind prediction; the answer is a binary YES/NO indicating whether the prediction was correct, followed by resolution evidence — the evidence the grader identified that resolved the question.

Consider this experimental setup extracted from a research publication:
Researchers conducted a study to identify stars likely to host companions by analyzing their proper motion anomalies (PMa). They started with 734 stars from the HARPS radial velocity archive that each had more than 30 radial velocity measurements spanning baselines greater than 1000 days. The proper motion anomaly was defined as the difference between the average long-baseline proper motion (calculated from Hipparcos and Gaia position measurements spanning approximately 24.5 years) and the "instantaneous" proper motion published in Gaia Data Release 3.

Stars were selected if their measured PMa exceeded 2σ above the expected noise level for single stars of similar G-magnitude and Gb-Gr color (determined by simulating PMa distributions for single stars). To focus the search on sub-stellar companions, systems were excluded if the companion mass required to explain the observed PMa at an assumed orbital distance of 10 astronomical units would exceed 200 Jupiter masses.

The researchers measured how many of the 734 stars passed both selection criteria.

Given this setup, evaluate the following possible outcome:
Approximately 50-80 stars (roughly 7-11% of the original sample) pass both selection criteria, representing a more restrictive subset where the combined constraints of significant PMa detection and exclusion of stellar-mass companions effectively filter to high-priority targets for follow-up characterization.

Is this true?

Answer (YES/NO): NO